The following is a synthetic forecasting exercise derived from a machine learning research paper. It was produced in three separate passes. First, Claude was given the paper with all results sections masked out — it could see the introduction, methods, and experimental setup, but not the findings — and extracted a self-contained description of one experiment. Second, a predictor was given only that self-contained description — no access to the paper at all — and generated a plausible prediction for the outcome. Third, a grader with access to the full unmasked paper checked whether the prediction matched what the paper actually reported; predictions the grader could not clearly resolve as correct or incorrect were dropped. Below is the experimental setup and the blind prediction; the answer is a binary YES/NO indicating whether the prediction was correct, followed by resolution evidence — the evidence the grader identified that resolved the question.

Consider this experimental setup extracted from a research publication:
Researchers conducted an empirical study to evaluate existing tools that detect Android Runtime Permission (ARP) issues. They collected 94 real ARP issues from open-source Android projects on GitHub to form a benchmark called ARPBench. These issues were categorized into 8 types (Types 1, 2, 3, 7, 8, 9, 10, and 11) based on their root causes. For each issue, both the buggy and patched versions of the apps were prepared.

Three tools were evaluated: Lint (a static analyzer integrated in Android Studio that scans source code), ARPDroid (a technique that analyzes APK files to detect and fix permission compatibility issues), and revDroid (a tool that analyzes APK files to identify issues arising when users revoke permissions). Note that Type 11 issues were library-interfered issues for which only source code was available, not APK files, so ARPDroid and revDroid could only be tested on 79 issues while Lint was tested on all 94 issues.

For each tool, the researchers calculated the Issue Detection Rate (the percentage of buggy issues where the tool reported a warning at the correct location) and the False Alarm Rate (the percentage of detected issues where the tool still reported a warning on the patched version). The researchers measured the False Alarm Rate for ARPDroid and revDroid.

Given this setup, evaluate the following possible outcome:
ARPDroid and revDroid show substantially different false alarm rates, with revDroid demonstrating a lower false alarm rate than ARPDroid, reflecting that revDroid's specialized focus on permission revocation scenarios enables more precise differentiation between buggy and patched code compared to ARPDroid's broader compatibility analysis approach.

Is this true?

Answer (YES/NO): NO